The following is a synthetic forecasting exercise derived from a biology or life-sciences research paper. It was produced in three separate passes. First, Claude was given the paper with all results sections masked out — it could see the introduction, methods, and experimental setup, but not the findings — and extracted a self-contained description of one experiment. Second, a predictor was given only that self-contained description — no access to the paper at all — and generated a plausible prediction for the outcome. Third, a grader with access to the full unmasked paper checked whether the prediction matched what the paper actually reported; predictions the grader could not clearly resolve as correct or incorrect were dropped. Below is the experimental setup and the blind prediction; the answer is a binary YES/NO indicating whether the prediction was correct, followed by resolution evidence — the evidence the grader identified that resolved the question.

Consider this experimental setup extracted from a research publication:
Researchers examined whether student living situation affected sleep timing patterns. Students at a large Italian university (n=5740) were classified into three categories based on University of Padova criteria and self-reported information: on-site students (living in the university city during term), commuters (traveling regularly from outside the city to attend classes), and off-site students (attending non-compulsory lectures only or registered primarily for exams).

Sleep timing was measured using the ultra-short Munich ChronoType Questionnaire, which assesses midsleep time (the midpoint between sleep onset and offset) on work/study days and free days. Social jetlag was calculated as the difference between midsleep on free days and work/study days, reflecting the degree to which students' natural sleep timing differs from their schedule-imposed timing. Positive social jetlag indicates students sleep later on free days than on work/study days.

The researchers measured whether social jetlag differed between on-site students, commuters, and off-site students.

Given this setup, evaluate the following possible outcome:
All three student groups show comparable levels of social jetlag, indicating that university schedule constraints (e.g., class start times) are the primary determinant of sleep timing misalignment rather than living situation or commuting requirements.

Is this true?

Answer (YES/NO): NO